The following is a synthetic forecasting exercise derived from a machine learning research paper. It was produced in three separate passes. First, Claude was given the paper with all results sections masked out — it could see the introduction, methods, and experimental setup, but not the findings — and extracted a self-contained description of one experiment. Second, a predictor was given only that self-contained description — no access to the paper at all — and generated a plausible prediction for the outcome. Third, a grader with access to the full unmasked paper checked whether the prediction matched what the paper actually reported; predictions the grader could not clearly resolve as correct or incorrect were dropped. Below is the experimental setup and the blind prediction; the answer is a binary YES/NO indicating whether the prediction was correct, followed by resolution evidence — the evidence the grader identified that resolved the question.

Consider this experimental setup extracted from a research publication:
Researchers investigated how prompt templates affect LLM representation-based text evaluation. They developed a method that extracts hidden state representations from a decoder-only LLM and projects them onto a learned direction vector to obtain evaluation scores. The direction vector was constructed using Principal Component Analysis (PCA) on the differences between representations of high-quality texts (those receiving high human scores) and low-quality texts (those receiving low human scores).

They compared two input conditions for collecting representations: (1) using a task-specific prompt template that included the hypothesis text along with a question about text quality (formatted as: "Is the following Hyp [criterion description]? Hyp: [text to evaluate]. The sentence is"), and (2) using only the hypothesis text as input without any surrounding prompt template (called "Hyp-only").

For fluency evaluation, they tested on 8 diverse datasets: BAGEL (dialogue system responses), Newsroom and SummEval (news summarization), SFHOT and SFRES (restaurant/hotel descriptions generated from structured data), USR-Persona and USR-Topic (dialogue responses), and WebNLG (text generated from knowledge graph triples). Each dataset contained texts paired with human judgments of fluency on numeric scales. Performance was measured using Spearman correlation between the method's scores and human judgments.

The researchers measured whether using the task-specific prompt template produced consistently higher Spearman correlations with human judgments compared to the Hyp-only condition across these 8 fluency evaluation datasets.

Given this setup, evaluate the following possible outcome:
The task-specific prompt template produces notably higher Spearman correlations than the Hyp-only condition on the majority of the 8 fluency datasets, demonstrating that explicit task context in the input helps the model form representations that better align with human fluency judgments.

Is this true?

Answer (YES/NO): YES